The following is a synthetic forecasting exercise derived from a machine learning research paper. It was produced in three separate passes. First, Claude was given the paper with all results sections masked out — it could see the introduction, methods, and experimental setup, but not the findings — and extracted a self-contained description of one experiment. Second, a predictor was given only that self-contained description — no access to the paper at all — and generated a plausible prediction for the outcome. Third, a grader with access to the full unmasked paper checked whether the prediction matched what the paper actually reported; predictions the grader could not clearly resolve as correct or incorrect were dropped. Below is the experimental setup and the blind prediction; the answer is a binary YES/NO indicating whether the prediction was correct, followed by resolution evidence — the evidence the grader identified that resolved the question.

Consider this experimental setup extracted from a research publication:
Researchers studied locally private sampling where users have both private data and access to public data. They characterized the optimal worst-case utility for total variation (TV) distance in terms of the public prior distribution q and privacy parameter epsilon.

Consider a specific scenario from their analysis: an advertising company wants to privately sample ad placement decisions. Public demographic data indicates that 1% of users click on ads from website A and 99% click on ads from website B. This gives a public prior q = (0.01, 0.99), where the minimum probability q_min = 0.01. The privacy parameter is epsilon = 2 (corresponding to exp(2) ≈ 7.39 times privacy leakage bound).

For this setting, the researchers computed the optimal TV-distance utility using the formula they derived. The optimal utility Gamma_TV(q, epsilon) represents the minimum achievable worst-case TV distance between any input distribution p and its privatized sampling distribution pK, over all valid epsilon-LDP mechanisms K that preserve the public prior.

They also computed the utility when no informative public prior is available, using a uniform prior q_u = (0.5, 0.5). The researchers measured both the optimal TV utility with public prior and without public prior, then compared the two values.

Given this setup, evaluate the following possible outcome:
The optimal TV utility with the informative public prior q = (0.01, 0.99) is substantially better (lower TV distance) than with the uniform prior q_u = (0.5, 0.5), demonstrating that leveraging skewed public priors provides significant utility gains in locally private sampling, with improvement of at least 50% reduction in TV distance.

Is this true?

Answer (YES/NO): YES